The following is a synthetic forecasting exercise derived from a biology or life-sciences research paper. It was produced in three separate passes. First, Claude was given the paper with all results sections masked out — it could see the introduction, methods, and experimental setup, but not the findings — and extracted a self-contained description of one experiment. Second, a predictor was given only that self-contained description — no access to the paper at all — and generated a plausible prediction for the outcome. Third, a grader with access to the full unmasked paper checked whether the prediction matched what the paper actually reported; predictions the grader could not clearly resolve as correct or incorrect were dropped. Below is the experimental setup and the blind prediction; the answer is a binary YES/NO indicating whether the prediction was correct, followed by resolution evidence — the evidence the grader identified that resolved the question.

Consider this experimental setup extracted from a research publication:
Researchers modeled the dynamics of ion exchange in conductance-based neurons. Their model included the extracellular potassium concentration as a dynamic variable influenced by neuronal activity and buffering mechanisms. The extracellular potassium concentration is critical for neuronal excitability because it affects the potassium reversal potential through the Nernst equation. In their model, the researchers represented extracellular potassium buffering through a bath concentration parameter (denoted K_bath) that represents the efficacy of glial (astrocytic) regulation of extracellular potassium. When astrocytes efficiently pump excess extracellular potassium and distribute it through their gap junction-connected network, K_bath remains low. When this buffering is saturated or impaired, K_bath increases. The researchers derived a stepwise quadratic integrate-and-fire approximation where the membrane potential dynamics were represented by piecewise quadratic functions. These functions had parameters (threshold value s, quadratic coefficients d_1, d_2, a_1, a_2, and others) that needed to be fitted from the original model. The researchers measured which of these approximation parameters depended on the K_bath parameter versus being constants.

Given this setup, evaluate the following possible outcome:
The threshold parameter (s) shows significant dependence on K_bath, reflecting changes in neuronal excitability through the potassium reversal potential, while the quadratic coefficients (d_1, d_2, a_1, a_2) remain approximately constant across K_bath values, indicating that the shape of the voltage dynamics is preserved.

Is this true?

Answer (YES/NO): NO